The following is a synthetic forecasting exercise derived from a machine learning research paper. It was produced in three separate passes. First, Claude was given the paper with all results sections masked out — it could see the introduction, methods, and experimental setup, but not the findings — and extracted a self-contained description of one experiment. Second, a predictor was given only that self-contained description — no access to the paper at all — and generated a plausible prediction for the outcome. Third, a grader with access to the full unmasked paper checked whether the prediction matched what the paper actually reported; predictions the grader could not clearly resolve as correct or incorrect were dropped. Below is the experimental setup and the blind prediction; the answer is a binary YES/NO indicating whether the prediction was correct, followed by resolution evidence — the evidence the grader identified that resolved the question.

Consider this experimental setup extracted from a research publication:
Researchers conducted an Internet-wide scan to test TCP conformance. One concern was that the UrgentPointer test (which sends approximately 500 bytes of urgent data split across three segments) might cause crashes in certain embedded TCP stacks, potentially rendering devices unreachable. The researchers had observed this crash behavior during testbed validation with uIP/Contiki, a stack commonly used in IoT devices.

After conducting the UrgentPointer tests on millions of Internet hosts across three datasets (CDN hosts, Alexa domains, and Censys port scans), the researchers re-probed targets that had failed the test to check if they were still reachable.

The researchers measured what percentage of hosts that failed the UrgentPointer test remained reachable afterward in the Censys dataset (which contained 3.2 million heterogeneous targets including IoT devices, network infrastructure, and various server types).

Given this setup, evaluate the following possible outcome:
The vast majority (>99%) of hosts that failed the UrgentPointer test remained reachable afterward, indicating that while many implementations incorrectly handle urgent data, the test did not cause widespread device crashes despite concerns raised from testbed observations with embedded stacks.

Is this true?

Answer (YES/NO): YES